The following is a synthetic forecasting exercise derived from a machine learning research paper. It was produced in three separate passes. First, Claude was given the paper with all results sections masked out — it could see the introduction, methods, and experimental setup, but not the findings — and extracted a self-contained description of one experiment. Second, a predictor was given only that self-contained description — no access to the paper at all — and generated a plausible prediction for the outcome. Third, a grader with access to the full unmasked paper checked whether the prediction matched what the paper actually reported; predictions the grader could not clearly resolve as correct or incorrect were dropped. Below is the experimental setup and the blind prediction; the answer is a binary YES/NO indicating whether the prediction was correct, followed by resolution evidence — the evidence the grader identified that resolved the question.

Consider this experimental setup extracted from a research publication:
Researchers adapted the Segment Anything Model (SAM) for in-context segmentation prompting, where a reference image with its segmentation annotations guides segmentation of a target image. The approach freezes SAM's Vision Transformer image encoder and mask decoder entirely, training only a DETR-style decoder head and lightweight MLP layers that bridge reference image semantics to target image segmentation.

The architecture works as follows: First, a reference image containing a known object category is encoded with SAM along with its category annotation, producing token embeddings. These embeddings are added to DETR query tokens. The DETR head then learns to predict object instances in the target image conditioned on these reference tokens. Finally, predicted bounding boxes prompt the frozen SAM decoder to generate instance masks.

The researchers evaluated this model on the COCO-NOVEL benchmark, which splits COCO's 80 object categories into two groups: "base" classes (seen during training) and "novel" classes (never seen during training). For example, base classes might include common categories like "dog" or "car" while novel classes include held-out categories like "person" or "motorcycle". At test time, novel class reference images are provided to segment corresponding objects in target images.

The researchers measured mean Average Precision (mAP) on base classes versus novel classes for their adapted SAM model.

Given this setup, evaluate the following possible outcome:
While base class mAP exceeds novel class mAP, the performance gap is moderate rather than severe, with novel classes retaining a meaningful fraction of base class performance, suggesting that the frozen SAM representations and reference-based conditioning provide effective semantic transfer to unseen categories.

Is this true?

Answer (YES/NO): NO